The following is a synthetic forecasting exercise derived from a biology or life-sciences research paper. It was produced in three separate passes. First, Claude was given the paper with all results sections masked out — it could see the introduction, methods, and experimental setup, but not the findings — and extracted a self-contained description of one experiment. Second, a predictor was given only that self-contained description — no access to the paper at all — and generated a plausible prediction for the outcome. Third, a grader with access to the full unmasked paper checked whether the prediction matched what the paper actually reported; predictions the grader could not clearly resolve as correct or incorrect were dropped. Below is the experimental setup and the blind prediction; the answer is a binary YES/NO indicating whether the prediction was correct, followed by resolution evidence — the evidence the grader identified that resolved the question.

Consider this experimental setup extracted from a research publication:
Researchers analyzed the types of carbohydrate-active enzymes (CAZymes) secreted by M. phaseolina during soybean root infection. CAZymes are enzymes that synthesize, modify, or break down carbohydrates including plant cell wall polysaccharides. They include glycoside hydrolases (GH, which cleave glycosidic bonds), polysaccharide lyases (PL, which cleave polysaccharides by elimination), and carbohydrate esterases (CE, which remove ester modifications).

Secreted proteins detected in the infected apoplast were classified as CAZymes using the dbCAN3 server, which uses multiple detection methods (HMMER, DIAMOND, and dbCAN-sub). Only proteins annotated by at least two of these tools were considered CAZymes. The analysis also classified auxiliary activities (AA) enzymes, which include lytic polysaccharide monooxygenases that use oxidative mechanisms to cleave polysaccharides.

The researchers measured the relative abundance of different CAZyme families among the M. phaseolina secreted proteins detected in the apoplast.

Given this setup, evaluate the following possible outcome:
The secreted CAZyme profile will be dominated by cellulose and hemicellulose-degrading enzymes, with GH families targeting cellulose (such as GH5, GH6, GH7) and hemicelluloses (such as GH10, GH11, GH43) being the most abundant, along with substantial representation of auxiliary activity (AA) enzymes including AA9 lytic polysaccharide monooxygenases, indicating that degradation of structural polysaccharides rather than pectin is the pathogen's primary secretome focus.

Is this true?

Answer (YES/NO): NO